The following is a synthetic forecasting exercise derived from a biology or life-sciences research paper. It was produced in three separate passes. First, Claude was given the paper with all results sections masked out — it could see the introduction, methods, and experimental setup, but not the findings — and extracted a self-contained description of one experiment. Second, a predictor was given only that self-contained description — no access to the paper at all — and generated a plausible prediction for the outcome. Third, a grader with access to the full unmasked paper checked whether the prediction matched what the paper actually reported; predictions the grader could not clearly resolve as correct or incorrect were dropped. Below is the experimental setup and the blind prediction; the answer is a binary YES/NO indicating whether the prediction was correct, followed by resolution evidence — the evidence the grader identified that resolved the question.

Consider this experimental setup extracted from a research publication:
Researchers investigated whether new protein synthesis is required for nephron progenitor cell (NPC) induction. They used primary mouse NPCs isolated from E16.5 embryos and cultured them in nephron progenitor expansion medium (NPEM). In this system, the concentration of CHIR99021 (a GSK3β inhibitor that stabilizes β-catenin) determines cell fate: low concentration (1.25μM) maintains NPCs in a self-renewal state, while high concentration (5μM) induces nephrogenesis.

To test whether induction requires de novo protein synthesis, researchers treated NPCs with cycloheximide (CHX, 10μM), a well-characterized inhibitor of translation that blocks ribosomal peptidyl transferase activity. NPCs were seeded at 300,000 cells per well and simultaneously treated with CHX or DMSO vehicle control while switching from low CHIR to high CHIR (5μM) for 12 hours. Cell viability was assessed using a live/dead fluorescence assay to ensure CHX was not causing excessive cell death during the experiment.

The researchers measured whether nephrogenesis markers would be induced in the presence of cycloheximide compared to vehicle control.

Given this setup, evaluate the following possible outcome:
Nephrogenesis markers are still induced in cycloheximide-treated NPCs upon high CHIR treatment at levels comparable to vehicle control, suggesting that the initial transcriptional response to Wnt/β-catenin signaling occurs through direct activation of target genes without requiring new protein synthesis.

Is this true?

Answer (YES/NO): NO